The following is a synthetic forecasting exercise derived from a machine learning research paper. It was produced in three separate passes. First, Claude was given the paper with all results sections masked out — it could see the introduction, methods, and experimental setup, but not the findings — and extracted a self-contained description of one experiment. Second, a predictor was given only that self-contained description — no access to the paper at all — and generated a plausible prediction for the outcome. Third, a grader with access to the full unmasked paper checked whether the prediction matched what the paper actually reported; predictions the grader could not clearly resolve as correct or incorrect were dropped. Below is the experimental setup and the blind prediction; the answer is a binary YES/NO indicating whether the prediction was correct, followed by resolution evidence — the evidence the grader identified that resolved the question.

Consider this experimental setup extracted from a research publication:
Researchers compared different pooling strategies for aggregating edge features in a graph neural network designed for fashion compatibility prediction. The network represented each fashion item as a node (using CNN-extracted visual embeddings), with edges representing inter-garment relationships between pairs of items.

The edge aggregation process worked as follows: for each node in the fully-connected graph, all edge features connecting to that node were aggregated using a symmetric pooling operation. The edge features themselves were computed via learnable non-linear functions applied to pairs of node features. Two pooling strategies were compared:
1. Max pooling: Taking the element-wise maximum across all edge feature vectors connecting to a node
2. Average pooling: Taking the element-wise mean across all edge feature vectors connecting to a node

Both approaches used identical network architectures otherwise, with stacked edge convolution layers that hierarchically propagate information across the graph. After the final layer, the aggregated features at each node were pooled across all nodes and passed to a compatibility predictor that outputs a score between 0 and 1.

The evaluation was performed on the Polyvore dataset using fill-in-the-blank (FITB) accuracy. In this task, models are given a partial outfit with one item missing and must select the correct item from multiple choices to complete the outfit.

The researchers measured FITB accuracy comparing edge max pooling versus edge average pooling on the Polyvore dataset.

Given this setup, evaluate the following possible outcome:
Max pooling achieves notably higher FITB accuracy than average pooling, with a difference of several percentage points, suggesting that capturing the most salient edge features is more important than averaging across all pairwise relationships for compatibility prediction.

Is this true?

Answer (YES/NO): NO